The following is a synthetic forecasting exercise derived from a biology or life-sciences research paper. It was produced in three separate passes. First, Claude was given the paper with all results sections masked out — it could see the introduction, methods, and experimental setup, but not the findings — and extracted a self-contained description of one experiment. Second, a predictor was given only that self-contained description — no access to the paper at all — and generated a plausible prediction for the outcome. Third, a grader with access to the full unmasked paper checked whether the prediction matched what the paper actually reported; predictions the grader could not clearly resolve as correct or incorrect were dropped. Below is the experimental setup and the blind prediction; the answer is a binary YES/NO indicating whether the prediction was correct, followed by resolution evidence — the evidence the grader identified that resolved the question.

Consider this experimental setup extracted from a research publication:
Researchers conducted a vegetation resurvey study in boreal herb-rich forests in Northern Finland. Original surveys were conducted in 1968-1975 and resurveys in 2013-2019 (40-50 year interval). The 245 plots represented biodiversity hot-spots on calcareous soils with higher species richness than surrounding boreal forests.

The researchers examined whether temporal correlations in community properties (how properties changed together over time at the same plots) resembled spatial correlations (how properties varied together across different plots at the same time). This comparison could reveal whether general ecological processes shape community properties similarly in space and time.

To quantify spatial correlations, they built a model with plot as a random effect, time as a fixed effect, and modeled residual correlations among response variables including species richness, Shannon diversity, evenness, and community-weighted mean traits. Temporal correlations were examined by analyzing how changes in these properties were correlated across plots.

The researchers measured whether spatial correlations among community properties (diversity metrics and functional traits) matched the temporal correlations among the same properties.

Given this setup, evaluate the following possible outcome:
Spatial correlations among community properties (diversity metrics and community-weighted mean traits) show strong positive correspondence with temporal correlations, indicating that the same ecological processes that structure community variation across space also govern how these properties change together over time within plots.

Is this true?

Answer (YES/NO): YES